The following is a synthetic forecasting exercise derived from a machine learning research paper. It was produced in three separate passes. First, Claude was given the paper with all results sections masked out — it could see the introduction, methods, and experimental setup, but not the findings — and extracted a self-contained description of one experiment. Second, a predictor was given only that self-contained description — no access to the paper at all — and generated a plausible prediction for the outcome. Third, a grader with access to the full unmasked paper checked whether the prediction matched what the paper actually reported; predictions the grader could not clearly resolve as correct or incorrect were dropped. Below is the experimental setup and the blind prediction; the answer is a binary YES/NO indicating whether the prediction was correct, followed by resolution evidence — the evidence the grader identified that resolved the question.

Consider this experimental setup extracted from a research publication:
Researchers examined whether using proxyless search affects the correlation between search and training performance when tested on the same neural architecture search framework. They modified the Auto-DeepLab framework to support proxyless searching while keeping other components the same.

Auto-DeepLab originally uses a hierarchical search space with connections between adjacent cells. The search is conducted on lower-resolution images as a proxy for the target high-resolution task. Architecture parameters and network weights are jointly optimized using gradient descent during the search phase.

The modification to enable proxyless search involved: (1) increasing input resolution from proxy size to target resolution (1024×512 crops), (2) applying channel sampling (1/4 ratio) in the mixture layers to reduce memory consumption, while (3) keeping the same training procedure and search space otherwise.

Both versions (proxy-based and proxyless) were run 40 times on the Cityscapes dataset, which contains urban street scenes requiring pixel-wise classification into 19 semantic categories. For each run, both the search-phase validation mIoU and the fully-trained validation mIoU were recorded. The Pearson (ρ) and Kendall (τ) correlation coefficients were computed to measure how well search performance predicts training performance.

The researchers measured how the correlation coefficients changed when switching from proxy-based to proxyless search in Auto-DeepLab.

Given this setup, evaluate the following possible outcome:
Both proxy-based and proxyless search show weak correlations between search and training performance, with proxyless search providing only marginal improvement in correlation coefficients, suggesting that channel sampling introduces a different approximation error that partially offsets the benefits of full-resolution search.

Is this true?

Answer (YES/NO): NO